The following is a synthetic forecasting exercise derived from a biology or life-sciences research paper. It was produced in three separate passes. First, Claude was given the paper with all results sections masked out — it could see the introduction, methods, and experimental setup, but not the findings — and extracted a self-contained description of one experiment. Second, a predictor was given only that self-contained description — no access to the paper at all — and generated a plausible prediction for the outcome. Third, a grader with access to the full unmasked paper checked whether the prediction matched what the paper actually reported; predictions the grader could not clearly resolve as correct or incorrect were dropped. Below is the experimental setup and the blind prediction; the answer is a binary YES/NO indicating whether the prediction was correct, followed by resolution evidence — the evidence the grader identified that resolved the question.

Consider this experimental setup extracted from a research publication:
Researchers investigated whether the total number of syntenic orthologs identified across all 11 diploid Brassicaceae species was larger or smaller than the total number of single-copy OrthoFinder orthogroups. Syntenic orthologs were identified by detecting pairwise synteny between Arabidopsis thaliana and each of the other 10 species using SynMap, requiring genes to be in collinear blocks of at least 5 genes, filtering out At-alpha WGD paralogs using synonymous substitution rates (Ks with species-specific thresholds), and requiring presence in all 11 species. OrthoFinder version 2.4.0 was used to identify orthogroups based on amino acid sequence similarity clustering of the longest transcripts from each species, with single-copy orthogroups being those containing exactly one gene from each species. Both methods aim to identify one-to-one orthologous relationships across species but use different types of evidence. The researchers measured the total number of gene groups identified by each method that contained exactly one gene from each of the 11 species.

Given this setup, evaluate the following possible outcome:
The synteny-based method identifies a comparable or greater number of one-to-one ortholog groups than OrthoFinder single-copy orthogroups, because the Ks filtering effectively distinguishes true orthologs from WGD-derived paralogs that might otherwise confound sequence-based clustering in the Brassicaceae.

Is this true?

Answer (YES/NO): YES